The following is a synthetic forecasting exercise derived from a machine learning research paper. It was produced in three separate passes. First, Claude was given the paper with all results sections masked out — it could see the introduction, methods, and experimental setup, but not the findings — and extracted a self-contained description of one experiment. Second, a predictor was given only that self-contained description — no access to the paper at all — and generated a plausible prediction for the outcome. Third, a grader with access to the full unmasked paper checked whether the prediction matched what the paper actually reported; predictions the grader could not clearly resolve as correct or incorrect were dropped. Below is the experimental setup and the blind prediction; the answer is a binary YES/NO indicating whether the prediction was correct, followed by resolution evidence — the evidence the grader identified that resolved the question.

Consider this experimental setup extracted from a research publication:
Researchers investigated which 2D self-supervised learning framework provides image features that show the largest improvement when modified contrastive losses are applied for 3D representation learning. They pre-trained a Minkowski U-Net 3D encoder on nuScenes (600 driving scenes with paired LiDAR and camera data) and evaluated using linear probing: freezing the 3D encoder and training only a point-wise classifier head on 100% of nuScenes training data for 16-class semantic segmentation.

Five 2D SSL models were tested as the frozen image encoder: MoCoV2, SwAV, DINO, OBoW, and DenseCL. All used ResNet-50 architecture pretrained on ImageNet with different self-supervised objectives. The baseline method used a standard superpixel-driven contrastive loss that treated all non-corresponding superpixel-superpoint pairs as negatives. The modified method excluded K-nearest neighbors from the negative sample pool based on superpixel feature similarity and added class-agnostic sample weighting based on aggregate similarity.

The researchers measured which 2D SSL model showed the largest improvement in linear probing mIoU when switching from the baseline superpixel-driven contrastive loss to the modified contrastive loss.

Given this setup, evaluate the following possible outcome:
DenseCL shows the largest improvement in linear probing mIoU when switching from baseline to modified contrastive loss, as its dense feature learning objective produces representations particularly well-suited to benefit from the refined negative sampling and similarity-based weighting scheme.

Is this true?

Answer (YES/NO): NO